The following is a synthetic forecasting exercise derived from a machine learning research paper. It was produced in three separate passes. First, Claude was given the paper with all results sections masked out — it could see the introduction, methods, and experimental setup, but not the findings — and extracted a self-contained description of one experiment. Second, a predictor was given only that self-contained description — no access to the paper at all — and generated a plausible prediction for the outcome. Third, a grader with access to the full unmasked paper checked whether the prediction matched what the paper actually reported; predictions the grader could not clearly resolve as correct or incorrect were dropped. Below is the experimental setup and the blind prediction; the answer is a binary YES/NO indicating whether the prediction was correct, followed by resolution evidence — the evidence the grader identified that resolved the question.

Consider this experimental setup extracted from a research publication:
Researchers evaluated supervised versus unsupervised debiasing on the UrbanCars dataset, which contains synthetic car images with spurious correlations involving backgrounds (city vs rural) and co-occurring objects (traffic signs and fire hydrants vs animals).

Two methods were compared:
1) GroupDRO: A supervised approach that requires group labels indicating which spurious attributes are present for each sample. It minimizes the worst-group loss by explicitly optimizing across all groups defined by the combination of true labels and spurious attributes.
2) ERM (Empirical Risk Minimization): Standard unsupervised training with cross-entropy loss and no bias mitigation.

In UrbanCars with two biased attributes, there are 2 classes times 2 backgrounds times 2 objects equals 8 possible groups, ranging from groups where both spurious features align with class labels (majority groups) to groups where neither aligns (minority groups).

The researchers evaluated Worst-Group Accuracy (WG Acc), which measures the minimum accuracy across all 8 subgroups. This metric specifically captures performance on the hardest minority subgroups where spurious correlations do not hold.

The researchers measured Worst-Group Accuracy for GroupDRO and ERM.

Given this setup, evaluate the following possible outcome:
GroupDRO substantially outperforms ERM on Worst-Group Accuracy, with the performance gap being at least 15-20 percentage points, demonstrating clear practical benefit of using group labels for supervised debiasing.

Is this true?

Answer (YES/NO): YES